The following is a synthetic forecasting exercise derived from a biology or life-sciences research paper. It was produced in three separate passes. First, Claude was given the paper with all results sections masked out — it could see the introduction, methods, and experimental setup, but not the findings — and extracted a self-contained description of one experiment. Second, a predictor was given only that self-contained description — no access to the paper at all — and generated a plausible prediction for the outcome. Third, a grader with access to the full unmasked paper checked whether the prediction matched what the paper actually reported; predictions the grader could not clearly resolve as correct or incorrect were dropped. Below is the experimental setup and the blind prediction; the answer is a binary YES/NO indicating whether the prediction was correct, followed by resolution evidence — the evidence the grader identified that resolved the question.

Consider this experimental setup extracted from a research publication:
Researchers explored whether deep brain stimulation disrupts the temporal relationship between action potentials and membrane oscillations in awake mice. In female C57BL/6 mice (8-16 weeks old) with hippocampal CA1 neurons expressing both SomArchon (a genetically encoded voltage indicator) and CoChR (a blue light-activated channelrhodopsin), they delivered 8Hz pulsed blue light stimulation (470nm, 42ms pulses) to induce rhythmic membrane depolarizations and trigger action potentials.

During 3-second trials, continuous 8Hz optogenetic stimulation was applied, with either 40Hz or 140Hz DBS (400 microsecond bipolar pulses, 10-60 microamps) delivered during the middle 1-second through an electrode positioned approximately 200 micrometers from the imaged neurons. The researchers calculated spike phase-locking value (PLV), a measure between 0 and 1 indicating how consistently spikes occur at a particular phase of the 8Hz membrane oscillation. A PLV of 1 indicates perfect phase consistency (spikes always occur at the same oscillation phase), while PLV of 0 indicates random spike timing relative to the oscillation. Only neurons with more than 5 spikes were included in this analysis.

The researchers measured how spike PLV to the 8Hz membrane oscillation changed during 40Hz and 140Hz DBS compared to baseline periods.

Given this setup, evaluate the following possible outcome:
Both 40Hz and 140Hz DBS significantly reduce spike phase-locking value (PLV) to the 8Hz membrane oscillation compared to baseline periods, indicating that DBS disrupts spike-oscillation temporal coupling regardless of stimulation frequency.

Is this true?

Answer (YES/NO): YES